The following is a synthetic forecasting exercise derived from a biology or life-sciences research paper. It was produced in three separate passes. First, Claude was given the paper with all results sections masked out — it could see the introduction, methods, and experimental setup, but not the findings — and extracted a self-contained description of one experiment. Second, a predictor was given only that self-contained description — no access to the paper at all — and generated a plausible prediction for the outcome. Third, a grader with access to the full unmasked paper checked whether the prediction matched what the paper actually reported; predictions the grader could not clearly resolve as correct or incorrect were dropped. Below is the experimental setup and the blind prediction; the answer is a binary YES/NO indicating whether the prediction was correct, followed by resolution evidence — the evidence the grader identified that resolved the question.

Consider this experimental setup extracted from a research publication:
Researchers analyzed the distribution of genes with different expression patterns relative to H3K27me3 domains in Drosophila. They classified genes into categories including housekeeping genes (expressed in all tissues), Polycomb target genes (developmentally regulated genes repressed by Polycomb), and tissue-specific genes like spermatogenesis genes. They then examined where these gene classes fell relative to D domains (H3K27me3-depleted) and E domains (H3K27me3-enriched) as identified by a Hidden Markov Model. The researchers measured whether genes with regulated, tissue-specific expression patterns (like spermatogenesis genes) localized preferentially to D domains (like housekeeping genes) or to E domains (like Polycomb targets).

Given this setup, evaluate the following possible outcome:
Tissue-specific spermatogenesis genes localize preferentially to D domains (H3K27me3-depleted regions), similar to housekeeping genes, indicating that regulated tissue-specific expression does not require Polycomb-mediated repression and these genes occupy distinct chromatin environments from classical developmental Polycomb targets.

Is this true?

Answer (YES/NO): NO